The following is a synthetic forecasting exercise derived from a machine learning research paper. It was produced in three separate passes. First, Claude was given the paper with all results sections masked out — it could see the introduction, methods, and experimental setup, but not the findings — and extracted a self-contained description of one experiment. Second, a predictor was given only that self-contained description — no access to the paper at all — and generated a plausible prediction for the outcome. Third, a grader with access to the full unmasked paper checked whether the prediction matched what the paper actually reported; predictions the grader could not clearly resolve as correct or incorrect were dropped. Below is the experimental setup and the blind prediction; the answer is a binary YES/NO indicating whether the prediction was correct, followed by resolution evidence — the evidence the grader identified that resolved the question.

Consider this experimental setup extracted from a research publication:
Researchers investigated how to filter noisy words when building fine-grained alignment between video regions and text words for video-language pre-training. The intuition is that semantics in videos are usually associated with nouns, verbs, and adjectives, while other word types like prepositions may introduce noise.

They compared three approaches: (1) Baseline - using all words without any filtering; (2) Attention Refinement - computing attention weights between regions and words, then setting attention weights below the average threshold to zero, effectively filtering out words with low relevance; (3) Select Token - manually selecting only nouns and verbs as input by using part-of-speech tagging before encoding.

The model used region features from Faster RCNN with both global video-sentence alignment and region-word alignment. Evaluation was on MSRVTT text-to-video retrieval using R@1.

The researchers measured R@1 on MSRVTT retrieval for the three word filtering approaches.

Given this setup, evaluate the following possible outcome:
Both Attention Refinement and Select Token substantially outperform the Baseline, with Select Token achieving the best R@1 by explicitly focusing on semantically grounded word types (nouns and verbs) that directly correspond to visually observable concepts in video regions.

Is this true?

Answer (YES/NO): NO